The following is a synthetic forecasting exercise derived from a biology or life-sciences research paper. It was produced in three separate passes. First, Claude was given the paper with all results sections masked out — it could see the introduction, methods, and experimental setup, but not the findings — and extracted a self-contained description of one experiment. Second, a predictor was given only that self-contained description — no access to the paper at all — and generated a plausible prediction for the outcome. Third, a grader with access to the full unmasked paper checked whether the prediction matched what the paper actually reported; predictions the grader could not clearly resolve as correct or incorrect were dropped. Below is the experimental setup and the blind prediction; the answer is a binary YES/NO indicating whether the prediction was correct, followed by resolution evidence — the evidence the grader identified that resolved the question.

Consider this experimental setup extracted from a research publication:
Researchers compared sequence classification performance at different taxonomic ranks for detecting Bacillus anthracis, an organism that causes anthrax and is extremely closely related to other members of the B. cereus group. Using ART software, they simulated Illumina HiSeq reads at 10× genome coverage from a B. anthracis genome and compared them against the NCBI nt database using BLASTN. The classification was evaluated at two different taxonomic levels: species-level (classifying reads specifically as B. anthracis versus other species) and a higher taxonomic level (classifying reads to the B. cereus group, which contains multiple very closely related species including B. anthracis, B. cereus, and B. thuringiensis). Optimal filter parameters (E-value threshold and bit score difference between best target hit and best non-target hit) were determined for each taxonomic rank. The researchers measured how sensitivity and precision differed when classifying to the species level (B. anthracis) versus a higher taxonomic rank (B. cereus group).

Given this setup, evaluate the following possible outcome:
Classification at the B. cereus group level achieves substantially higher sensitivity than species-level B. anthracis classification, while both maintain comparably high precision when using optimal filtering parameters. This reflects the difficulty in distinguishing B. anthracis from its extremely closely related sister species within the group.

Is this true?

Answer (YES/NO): NO